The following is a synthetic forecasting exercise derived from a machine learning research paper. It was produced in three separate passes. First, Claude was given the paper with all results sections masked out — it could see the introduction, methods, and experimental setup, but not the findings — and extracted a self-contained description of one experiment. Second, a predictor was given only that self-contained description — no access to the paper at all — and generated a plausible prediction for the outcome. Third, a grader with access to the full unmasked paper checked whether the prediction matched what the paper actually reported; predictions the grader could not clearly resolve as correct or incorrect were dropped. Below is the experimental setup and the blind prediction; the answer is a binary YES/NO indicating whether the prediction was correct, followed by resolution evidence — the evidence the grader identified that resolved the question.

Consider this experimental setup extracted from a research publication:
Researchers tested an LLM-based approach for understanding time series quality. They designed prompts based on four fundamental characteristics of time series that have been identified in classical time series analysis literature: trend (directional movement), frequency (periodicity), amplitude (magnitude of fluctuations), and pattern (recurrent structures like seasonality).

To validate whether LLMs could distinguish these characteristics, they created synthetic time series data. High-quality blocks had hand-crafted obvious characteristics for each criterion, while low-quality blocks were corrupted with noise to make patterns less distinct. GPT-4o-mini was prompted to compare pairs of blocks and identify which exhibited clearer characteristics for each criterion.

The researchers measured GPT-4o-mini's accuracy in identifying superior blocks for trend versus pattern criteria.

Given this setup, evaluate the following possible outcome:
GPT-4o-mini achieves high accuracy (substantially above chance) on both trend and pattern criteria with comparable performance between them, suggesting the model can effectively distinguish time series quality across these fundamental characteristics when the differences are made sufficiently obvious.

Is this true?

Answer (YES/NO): YES